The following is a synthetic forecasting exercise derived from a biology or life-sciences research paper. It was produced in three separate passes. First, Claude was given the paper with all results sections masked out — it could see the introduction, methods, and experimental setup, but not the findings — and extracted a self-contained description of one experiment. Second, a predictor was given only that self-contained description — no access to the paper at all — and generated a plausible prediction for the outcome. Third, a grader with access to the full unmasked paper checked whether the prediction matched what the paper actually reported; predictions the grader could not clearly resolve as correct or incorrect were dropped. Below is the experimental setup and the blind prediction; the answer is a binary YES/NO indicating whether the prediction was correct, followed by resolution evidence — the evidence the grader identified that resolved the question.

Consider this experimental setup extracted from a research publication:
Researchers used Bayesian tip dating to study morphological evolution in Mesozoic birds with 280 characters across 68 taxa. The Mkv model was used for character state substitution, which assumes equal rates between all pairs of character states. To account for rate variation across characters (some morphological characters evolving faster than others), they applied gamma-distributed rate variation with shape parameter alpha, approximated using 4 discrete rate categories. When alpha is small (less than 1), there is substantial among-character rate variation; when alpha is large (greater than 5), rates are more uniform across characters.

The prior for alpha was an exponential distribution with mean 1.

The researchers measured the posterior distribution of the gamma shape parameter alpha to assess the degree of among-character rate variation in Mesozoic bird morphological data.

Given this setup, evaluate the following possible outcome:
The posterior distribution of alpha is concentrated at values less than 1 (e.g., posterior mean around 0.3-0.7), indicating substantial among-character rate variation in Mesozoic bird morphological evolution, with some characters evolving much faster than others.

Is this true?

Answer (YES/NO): NO